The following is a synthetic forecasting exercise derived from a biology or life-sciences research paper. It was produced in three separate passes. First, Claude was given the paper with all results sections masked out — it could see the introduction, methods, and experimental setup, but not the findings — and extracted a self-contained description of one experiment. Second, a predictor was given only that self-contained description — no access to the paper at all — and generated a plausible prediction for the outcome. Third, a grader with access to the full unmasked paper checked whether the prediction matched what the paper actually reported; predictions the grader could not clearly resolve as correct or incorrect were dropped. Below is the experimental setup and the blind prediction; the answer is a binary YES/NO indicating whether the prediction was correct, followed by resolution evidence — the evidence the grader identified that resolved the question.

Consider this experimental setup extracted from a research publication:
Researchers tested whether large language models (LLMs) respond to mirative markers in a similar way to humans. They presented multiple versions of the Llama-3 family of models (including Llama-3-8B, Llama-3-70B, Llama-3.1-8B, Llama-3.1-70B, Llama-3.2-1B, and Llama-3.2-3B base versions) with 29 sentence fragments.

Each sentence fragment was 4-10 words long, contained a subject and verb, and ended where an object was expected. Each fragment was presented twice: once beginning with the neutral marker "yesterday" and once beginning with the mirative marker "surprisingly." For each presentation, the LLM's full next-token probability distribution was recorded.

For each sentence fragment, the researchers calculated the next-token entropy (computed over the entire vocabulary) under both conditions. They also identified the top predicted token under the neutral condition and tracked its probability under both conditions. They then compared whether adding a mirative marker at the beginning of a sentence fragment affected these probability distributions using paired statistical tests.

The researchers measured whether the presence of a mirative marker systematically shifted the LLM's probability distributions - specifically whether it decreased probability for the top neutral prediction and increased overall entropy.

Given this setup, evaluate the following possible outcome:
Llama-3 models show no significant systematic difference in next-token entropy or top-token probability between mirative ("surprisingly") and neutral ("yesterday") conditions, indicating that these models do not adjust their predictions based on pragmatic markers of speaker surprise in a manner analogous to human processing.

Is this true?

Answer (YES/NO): NO